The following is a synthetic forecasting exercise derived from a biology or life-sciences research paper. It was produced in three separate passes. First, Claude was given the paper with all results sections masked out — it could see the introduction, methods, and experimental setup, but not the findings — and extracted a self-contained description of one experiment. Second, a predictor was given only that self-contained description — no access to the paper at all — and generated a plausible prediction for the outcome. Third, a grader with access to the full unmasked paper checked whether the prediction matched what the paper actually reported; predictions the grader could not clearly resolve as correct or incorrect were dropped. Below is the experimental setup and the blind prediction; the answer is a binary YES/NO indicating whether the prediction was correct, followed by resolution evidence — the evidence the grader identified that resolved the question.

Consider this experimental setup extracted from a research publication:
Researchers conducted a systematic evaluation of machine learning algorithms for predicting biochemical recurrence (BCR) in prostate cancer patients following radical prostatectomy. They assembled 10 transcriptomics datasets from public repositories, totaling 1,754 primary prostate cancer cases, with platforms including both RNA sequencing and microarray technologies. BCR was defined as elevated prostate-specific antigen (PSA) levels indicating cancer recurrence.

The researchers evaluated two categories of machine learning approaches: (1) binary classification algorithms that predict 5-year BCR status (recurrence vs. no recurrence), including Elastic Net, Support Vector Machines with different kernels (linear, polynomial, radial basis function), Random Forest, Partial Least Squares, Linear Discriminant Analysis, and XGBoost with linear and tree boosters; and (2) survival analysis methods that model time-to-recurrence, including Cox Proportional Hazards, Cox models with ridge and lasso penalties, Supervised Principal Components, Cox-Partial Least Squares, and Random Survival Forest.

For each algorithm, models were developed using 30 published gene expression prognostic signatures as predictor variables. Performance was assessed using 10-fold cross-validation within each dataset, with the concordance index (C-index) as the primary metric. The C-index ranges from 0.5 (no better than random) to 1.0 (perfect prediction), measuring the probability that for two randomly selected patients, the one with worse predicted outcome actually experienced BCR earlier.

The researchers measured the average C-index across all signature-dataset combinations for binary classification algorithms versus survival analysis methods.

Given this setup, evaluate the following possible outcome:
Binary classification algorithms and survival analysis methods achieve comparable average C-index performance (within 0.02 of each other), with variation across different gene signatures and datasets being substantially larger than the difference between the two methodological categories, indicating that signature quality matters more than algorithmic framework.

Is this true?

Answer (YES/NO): NO